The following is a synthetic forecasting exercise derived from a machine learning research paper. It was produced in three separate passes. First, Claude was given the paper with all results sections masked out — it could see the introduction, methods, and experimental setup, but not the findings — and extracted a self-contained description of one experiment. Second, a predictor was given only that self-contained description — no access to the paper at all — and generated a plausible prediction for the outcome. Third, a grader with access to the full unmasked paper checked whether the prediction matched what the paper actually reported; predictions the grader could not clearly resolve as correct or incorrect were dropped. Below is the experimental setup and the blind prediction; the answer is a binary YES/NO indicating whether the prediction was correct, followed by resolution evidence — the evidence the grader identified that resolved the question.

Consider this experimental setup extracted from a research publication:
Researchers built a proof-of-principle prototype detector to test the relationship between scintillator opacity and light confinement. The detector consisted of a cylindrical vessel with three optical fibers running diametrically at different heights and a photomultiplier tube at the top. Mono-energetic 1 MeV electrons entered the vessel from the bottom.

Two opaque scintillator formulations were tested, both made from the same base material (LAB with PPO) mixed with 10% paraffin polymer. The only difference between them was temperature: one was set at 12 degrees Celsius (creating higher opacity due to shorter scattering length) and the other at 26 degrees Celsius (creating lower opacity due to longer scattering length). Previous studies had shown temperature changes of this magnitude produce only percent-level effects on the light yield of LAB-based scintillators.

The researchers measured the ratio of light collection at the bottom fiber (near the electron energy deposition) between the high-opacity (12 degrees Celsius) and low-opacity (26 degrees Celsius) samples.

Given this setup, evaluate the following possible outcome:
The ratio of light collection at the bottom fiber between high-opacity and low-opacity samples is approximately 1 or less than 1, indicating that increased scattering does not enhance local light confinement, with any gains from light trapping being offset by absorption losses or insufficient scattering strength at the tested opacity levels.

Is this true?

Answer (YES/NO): NO